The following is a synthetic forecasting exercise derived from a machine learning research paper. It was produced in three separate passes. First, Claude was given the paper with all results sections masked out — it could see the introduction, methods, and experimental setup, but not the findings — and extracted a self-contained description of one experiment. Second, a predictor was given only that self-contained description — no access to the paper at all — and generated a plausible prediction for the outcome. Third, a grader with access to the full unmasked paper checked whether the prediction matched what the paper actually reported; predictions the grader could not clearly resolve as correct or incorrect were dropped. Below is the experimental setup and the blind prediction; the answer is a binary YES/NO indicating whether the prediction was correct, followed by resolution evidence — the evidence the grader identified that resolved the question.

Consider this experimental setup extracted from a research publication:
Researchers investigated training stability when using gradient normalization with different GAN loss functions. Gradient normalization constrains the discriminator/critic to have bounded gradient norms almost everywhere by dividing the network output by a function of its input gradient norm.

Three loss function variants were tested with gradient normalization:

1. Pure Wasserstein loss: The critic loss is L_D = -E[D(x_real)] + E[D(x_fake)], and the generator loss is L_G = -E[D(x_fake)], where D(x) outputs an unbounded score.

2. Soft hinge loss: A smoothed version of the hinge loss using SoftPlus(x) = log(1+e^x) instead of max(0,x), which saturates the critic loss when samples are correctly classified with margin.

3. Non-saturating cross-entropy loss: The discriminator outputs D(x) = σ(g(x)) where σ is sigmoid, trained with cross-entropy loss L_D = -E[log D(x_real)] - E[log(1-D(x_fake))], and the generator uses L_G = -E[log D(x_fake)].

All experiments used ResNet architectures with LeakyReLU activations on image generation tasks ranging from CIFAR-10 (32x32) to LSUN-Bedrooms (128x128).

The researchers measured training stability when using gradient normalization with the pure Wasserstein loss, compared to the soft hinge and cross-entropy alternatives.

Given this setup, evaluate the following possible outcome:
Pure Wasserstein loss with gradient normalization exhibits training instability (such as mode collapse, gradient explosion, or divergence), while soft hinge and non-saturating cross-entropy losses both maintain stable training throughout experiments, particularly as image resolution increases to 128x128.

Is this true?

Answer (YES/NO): YES